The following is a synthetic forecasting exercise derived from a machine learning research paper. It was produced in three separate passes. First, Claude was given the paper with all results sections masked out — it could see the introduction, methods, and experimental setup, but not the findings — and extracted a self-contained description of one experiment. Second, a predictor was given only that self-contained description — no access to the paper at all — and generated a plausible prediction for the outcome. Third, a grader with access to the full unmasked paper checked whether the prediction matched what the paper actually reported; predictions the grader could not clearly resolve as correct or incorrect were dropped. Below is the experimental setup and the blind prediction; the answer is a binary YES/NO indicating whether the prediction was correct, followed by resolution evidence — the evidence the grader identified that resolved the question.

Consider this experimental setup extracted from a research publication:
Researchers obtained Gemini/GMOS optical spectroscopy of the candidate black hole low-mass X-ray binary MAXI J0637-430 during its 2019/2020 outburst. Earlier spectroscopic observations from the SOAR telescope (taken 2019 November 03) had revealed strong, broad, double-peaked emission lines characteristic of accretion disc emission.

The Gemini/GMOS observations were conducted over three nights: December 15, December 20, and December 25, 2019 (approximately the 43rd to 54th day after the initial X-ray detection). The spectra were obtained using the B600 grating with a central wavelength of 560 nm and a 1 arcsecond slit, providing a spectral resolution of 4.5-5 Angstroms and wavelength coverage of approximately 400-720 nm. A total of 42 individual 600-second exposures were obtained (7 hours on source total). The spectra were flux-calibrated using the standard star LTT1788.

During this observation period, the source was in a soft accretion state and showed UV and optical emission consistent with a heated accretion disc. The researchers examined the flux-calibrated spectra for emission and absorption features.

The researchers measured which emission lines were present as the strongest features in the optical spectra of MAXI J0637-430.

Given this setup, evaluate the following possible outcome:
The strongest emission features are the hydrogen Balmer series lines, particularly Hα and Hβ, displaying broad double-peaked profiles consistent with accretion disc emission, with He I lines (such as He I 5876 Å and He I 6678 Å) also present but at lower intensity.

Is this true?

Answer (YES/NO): NO